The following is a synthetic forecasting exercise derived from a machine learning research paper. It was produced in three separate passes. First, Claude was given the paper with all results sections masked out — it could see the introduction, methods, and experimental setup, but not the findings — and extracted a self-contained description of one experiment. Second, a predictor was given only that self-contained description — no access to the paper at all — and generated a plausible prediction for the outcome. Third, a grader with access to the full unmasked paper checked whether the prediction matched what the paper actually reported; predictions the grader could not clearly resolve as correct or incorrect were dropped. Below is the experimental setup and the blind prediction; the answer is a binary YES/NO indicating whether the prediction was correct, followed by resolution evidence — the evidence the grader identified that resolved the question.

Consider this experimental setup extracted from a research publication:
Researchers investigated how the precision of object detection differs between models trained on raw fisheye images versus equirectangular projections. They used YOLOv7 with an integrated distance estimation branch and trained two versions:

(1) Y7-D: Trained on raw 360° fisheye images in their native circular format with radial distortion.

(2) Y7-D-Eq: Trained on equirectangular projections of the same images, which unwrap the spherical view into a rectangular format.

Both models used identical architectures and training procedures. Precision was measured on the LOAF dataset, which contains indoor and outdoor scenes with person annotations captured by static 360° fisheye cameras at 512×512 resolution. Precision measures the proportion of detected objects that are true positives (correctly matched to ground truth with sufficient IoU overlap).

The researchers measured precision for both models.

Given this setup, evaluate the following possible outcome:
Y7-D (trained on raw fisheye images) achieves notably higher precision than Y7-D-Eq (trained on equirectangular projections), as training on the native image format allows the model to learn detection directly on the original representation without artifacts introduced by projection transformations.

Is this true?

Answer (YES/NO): NO